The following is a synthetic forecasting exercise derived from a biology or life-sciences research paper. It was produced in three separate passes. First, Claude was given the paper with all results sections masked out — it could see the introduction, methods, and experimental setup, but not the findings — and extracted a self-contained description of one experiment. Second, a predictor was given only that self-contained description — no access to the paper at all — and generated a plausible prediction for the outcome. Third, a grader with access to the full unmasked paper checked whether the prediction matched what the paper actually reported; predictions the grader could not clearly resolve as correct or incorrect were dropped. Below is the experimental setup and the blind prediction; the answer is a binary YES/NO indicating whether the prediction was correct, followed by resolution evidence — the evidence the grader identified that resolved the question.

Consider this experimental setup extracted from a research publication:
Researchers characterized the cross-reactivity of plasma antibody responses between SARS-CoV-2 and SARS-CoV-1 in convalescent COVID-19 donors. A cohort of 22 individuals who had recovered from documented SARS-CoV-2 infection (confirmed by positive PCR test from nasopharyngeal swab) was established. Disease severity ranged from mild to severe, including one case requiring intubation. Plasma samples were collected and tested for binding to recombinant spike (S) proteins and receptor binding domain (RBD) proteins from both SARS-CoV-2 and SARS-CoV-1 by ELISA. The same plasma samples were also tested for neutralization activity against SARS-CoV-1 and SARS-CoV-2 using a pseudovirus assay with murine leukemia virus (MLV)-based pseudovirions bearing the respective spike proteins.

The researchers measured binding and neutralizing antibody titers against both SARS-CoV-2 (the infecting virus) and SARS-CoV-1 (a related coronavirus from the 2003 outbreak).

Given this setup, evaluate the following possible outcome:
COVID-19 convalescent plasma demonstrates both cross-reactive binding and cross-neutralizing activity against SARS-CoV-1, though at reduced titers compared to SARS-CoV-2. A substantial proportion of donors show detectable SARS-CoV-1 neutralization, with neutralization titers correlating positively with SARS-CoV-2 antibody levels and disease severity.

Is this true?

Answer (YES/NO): NO